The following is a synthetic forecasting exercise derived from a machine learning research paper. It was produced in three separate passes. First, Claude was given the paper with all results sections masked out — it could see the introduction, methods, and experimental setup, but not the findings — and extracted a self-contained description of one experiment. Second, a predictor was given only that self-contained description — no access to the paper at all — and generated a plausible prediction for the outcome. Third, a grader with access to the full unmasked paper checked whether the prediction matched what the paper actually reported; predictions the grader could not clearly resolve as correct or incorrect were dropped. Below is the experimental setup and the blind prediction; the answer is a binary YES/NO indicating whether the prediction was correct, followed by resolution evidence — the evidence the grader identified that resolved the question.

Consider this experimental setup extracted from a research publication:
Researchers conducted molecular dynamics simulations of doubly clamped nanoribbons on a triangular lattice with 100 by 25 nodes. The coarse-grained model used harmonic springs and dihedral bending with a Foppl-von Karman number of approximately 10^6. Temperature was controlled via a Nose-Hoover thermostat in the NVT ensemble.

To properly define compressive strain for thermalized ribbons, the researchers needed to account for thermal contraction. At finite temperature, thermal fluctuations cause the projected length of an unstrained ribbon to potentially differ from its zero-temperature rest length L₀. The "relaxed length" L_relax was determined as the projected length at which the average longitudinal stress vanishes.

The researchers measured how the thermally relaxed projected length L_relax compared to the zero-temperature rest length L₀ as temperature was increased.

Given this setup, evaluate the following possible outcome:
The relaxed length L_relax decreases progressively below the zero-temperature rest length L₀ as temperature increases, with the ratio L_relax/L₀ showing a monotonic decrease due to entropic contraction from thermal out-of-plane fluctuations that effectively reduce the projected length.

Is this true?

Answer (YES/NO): YES